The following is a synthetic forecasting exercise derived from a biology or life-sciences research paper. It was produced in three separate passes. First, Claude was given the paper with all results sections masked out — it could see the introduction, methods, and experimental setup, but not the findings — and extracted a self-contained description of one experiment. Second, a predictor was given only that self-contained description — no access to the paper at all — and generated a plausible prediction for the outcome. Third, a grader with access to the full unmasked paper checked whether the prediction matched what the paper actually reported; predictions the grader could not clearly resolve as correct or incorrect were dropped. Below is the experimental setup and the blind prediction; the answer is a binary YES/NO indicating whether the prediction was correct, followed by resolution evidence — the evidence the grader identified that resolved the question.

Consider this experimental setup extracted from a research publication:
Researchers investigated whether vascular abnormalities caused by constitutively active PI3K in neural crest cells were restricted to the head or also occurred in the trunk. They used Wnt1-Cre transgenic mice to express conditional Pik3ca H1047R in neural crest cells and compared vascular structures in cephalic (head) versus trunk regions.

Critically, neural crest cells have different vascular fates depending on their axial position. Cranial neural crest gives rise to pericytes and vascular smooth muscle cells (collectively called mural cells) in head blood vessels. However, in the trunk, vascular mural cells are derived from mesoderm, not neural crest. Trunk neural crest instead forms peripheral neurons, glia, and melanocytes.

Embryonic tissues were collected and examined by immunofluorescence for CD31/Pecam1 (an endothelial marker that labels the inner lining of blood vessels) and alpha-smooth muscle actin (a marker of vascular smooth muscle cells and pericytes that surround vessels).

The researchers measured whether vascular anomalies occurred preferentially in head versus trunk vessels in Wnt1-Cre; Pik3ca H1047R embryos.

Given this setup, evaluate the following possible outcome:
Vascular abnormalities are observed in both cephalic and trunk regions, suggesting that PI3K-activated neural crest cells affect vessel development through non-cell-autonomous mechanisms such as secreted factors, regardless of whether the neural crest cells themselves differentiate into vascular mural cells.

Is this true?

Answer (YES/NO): NO